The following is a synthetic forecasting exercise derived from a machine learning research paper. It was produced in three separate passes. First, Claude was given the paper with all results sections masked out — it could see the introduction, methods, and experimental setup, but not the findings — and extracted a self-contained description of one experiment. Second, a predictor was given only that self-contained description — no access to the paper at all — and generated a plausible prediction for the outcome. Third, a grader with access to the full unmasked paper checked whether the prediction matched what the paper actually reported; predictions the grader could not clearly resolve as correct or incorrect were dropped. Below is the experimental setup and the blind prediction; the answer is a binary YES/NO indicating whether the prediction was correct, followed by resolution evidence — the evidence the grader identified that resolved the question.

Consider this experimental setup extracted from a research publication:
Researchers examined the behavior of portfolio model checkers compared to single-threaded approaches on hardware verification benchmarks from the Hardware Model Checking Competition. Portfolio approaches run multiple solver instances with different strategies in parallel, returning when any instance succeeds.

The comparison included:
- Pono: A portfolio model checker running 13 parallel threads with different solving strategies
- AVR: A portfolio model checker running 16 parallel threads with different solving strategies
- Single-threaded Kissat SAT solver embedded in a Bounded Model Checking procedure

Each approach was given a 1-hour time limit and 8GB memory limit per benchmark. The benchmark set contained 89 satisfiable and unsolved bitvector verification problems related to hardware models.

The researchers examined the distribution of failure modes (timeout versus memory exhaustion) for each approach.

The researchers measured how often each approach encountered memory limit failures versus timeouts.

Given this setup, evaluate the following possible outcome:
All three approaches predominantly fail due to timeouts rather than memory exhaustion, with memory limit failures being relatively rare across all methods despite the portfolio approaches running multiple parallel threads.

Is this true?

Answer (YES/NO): NO